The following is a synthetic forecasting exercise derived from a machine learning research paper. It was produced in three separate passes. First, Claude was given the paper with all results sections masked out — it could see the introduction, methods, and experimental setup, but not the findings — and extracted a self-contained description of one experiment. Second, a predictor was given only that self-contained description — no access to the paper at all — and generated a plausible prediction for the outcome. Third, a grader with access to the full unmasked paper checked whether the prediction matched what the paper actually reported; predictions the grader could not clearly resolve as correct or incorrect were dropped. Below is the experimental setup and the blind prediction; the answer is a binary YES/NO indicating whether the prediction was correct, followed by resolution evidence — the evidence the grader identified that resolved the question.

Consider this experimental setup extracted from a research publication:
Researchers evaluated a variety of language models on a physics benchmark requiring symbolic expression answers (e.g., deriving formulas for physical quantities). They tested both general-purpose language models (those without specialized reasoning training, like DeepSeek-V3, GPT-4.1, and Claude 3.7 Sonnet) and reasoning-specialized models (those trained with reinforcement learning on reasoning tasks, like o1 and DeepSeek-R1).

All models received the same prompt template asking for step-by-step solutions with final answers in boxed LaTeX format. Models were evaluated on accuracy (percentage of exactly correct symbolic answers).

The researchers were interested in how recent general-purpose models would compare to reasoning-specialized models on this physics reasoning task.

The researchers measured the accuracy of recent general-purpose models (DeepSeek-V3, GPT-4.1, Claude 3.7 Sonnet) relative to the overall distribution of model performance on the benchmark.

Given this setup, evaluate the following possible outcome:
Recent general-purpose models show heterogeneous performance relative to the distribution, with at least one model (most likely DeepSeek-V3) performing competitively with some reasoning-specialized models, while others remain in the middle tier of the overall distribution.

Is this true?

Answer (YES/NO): NO